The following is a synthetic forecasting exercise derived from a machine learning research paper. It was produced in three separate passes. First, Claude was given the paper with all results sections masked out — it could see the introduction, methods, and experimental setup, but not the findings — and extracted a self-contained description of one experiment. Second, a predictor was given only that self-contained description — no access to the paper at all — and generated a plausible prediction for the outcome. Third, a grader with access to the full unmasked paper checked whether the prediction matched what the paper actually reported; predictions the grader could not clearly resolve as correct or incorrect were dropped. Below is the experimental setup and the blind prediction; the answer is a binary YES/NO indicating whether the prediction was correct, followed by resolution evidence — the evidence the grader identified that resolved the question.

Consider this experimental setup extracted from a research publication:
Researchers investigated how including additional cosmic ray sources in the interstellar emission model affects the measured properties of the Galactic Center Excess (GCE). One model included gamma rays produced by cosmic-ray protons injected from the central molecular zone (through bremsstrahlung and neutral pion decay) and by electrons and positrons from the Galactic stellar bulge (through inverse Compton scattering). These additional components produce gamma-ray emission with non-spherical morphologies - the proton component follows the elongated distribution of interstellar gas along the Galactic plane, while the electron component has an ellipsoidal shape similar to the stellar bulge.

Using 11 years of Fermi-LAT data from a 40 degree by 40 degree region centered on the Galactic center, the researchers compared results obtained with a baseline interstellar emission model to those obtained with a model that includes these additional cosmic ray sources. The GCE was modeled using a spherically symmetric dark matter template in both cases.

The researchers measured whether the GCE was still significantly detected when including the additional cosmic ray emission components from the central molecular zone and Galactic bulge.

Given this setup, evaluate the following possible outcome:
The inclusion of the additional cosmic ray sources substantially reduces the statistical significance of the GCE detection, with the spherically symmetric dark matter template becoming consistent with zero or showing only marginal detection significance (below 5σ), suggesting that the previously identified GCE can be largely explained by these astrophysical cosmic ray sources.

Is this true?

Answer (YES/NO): NO